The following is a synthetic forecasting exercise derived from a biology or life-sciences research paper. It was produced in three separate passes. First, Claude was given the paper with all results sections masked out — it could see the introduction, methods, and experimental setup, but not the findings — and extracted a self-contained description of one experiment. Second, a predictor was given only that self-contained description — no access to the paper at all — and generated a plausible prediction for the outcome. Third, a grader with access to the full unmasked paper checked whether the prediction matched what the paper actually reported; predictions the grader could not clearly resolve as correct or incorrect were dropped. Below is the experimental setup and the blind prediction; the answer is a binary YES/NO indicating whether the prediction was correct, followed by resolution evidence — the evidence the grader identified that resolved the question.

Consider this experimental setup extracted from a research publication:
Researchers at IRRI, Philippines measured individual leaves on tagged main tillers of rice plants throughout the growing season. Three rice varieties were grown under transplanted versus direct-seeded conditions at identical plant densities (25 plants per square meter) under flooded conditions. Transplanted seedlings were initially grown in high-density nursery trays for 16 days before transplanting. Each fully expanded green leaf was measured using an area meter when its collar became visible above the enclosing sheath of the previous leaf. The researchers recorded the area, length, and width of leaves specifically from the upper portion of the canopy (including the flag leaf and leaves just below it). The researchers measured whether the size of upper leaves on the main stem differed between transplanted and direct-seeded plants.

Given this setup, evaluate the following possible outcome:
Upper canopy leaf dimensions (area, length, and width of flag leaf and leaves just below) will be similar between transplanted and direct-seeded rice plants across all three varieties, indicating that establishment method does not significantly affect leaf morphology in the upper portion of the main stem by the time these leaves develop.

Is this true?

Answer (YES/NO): NO